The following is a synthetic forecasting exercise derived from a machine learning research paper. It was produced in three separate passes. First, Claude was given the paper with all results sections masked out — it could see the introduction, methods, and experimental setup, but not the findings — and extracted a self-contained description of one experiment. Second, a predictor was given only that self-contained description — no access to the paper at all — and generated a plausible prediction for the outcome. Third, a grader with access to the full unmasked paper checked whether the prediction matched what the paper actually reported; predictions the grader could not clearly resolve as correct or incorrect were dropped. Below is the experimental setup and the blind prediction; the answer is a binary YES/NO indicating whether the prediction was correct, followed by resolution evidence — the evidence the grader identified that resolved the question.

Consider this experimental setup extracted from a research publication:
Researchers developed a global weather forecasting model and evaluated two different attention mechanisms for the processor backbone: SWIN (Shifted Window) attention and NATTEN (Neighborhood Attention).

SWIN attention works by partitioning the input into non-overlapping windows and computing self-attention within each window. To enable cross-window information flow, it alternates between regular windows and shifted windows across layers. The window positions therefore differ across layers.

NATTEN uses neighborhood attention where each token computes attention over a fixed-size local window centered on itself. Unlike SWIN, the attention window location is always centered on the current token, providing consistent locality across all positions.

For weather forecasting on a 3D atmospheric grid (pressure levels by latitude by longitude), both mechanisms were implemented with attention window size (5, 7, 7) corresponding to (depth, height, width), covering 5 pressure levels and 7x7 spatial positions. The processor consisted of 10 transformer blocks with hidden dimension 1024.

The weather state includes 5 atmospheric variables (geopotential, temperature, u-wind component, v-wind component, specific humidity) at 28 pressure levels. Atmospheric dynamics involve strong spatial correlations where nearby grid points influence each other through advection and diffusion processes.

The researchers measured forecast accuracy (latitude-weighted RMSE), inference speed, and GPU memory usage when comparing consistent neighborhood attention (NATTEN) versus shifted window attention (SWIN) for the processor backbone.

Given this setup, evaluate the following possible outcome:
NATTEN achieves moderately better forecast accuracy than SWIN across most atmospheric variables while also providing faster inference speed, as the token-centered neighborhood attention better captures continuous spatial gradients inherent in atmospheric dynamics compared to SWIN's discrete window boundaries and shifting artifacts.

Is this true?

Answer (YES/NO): NO